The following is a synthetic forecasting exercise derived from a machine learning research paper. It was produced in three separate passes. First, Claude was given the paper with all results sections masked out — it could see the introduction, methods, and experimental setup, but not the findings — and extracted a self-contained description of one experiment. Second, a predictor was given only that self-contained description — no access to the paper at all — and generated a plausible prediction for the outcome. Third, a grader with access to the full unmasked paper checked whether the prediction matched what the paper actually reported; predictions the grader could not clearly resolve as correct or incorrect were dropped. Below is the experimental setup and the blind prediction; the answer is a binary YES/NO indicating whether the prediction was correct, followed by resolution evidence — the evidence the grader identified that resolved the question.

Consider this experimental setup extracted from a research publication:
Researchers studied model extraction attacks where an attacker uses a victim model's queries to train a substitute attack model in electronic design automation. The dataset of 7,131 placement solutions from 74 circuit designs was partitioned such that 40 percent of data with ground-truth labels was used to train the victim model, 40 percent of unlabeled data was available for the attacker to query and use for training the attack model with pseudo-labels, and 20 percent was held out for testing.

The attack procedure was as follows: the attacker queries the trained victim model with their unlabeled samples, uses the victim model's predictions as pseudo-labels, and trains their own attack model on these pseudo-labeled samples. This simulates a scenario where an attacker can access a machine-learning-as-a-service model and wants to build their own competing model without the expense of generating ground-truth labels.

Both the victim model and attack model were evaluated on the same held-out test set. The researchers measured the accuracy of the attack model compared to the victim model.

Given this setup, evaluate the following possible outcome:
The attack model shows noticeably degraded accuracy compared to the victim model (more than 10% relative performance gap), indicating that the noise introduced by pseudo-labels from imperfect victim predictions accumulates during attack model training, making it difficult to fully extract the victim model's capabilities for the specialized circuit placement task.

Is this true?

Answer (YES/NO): NO